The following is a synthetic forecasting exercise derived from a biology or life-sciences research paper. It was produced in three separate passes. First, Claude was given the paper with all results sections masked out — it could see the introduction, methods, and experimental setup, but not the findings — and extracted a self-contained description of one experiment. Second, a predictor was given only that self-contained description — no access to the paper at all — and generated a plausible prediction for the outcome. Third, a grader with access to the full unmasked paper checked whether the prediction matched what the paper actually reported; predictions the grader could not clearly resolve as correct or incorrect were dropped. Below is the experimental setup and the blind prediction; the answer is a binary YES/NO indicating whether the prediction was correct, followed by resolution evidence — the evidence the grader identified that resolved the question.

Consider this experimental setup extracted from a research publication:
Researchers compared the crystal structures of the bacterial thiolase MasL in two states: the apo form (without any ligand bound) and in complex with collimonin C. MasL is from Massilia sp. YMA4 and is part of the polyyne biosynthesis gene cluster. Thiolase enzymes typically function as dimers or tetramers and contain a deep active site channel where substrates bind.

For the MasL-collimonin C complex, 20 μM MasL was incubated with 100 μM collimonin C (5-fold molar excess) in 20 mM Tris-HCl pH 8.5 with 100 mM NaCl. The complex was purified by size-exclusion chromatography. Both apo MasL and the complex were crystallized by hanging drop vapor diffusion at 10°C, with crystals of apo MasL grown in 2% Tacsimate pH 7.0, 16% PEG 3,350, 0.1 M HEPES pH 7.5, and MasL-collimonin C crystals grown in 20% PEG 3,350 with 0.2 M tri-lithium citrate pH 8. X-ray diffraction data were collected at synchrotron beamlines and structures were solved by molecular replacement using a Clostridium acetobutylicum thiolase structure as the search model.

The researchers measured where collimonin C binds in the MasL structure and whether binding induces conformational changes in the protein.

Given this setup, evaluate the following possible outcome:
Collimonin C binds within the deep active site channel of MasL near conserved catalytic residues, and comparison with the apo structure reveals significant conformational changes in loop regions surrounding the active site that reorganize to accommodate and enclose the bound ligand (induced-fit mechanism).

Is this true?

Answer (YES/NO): NO